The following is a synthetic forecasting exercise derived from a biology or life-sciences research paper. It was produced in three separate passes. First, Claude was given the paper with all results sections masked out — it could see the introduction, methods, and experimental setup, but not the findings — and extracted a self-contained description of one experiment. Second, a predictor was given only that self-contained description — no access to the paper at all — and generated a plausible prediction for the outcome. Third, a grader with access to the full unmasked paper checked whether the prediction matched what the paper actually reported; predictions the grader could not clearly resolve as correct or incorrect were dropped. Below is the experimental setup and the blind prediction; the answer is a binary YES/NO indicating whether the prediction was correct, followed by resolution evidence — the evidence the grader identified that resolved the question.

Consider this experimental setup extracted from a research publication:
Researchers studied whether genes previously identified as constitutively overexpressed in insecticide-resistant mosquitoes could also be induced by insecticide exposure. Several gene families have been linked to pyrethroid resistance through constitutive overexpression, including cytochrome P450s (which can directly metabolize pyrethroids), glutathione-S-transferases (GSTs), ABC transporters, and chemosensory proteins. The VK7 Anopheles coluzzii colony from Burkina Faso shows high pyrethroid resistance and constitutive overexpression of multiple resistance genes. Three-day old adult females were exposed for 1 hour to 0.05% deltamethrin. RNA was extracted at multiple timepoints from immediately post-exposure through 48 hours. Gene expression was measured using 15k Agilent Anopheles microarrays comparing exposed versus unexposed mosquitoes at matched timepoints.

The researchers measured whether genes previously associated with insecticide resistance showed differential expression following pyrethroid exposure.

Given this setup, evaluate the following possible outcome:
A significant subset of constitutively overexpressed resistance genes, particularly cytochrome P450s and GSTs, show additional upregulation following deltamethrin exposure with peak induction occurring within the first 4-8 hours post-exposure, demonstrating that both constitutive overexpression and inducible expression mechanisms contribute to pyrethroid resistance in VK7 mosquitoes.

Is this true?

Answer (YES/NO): NO